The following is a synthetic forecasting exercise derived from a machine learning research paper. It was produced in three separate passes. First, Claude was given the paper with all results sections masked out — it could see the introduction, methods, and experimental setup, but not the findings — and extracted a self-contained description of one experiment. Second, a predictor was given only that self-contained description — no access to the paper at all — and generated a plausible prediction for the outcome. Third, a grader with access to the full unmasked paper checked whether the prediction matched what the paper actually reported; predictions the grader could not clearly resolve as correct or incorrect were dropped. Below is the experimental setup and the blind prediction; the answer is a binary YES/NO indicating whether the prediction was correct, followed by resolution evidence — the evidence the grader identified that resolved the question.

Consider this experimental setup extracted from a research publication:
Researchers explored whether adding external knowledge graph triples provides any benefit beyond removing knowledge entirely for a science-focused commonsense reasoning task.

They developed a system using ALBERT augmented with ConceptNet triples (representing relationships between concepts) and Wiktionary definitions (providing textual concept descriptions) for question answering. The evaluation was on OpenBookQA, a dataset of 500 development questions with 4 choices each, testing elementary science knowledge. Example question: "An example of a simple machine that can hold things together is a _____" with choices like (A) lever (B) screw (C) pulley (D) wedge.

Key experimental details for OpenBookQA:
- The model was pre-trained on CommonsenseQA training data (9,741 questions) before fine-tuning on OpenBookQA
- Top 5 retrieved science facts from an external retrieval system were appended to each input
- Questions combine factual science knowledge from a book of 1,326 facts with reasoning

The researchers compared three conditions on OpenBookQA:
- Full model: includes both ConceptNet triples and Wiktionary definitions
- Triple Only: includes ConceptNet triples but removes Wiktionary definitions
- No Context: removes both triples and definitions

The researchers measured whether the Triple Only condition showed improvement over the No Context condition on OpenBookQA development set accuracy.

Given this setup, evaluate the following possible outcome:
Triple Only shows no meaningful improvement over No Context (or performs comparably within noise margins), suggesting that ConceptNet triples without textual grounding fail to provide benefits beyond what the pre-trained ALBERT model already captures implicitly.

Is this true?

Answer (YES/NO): YES